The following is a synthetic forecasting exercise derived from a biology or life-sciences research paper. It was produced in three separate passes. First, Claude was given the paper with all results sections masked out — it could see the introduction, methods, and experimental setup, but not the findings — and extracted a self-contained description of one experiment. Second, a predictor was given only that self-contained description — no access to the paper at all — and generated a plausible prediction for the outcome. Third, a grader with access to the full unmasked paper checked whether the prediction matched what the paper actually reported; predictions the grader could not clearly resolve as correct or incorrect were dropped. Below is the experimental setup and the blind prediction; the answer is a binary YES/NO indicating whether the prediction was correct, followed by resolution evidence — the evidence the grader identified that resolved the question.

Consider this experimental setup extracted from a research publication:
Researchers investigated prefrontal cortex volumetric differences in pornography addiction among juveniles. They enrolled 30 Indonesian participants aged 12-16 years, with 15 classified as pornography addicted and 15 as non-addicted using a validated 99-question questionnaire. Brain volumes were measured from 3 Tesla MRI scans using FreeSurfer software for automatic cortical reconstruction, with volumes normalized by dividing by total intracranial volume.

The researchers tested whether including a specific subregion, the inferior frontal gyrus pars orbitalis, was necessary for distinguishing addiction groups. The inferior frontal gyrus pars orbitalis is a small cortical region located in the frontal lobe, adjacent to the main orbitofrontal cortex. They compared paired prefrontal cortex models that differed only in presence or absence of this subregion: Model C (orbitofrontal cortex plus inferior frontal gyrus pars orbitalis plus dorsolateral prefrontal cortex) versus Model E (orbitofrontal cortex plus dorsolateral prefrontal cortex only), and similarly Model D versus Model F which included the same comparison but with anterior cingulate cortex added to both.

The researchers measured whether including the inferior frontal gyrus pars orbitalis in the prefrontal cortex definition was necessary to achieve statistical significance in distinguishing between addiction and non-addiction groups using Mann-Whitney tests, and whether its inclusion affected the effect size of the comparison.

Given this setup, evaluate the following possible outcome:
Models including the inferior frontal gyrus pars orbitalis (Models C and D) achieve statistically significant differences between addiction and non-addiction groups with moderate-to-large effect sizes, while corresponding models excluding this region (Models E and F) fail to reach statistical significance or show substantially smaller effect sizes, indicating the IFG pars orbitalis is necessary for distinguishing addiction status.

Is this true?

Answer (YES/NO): NO